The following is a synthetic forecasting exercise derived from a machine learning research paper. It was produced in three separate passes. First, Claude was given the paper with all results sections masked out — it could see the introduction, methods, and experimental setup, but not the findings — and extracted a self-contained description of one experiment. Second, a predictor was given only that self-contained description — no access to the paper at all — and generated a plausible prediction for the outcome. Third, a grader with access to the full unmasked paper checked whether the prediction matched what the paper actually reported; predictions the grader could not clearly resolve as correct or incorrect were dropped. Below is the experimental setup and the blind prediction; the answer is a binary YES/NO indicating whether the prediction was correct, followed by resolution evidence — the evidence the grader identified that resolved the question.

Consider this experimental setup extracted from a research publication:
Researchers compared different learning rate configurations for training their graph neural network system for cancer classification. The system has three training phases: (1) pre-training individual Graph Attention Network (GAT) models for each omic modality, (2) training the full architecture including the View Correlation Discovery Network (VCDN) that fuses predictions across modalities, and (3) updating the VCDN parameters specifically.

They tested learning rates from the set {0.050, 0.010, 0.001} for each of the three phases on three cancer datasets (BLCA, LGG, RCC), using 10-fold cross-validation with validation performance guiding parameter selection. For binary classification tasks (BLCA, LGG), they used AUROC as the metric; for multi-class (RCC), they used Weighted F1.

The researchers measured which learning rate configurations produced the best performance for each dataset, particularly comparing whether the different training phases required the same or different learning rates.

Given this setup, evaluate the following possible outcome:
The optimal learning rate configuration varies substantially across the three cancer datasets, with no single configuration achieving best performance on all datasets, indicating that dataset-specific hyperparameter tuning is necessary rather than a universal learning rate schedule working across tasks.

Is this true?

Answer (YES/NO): NO